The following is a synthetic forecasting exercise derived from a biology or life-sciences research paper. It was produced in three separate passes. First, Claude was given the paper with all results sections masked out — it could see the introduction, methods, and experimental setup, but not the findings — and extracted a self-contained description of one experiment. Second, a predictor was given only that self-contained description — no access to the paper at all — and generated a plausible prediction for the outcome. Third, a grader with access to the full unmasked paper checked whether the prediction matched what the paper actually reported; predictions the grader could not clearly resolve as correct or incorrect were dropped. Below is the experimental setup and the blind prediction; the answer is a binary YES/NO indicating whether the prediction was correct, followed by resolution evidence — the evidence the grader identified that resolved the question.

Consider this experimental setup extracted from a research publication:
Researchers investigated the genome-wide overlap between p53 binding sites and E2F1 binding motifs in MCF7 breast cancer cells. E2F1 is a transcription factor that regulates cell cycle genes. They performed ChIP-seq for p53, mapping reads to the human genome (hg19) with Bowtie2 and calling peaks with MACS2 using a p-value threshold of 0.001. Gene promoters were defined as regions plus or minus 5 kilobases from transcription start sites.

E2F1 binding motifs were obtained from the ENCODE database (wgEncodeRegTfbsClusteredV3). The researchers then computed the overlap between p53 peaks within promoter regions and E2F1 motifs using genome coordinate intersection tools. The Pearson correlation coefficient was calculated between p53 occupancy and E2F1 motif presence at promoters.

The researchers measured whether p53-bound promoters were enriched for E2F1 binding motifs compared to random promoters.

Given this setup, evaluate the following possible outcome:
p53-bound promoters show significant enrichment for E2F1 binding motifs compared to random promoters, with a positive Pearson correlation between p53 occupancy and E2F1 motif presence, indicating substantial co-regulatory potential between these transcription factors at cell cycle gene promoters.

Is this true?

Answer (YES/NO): YES